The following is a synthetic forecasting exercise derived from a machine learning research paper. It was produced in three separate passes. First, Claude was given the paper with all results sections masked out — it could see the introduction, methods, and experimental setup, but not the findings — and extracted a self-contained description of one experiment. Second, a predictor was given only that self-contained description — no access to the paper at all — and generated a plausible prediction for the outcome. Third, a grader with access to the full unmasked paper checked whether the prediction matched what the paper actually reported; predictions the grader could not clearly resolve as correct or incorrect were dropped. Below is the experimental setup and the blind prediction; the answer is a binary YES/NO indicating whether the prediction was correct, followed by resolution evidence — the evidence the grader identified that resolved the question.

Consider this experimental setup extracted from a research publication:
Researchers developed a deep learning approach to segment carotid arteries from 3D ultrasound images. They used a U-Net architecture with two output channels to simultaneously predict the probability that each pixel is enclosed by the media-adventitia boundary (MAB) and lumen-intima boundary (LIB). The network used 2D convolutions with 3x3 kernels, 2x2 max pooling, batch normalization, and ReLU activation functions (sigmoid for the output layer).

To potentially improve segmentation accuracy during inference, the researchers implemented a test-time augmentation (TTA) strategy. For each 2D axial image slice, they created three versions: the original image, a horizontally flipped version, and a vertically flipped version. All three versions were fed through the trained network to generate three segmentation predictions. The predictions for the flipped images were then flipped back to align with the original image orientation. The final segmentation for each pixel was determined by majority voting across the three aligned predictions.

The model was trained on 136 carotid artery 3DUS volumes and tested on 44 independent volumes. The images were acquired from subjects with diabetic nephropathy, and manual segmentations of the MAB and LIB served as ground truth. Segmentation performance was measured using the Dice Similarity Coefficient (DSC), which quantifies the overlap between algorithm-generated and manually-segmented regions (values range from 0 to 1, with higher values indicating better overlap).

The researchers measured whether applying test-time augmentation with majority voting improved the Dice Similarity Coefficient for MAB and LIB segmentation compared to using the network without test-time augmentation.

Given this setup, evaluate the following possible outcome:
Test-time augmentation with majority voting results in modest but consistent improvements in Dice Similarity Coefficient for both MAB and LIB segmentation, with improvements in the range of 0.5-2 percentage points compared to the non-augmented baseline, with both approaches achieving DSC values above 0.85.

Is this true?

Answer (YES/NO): NO